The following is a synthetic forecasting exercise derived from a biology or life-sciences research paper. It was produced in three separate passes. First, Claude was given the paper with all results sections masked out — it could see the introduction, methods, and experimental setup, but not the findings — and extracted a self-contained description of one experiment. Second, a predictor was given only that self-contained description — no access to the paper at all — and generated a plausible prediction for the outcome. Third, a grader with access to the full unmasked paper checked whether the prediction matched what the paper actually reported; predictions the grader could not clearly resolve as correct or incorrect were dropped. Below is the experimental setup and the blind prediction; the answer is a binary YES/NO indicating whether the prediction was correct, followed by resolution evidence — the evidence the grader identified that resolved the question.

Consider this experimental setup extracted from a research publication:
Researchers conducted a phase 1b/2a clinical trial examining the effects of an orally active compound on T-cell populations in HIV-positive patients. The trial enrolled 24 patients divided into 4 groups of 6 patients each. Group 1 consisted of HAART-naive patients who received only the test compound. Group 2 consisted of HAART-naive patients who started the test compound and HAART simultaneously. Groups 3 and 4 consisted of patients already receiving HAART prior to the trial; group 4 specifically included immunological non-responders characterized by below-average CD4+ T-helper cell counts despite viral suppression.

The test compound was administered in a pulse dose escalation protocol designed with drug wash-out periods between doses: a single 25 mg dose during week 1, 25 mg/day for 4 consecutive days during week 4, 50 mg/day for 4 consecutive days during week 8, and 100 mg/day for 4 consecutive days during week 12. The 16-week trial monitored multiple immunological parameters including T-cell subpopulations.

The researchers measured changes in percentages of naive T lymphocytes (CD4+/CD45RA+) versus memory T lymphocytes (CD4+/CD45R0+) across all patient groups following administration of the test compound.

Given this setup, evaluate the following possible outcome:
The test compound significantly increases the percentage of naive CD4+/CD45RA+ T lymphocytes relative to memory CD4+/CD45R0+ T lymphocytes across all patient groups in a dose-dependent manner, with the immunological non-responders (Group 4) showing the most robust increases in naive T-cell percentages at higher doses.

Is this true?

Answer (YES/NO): NO